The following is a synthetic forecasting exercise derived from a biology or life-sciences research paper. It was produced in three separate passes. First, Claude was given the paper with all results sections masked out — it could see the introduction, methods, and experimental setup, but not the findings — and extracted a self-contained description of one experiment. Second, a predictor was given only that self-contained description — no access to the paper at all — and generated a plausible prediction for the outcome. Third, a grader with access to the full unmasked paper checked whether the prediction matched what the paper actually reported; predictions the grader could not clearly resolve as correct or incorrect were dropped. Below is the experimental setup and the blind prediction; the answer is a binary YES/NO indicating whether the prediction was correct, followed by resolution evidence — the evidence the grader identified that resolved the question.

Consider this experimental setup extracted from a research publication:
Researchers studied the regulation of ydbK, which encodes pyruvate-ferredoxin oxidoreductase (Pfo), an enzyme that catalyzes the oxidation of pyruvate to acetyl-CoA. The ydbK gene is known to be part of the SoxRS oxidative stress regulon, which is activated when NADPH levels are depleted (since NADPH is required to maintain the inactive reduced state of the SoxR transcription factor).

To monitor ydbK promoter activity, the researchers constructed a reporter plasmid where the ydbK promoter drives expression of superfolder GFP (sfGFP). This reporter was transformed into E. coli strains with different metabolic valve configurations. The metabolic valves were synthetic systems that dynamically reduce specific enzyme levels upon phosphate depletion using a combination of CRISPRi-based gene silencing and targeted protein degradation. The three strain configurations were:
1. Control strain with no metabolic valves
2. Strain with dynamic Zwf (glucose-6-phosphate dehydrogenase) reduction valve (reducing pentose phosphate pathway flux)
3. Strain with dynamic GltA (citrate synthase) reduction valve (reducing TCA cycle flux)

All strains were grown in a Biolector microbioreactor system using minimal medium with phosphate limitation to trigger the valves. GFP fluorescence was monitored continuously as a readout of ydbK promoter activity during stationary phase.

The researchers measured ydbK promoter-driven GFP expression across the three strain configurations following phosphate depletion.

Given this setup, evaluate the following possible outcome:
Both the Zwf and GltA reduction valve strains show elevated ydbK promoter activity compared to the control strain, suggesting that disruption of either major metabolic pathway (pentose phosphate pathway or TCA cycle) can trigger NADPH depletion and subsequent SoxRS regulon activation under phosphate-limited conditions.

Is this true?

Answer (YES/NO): NO